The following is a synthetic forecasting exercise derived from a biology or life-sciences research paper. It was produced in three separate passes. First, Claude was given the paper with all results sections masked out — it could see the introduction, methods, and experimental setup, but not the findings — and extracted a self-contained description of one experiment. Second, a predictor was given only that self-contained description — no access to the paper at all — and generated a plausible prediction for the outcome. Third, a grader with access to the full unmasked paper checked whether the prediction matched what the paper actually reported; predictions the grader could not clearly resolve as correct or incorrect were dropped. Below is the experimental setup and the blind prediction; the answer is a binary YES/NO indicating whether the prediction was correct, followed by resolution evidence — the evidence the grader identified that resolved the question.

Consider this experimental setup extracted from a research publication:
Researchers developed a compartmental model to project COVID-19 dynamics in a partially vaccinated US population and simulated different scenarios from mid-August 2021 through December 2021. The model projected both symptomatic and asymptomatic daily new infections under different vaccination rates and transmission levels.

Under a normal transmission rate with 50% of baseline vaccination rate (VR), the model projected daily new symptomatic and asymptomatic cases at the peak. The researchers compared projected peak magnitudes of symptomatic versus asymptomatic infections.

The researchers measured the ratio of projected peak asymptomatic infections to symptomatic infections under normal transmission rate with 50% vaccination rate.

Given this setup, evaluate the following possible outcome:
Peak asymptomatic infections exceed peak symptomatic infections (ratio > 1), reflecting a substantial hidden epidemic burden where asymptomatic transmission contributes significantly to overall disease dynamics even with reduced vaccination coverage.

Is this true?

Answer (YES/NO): YES